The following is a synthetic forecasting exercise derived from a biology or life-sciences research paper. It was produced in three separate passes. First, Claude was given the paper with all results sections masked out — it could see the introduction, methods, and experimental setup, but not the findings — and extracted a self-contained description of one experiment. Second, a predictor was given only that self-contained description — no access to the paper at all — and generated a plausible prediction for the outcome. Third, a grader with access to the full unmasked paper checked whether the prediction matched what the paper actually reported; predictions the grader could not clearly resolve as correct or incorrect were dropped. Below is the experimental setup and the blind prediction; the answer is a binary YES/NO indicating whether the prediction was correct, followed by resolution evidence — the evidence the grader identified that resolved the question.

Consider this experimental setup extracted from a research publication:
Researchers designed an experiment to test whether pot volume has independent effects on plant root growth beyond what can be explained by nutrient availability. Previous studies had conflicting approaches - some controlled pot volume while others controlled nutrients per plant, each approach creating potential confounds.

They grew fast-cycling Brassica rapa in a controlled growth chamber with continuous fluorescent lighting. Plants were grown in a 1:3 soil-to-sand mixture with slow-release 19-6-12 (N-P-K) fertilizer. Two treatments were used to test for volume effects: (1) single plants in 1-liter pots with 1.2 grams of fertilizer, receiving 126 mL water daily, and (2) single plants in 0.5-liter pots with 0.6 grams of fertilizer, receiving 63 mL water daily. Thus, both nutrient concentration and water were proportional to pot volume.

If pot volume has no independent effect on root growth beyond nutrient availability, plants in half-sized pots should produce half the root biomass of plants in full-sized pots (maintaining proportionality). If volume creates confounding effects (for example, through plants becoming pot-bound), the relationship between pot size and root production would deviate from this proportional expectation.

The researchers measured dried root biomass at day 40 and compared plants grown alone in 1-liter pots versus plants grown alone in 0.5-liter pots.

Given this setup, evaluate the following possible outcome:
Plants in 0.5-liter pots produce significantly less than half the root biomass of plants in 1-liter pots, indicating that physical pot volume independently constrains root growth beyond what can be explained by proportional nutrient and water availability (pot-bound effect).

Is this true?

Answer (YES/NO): NO